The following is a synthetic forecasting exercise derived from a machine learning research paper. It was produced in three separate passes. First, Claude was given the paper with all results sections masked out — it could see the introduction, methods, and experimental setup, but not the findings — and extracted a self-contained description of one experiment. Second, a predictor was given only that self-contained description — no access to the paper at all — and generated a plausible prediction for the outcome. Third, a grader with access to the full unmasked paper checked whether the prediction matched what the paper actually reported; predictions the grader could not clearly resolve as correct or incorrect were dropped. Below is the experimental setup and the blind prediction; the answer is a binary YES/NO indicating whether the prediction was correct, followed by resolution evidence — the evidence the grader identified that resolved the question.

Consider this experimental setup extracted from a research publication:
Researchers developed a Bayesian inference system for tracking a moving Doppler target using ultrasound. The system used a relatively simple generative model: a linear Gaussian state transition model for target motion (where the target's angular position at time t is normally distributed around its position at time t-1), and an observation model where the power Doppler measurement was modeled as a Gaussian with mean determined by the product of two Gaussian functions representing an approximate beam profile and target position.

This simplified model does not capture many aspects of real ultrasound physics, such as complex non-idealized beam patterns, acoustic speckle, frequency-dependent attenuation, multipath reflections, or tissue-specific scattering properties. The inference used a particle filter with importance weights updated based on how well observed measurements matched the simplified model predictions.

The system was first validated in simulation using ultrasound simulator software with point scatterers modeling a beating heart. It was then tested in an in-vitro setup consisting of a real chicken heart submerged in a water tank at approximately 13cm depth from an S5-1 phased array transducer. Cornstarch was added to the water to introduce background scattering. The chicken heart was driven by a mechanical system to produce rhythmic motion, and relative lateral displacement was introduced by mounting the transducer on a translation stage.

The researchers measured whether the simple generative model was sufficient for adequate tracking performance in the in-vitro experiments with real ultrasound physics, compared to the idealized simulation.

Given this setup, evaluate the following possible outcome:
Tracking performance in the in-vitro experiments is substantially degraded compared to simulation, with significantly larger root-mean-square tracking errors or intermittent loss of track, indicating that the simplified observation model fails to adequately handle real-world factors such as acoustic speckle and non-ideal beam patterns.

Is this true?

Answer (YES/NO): NO